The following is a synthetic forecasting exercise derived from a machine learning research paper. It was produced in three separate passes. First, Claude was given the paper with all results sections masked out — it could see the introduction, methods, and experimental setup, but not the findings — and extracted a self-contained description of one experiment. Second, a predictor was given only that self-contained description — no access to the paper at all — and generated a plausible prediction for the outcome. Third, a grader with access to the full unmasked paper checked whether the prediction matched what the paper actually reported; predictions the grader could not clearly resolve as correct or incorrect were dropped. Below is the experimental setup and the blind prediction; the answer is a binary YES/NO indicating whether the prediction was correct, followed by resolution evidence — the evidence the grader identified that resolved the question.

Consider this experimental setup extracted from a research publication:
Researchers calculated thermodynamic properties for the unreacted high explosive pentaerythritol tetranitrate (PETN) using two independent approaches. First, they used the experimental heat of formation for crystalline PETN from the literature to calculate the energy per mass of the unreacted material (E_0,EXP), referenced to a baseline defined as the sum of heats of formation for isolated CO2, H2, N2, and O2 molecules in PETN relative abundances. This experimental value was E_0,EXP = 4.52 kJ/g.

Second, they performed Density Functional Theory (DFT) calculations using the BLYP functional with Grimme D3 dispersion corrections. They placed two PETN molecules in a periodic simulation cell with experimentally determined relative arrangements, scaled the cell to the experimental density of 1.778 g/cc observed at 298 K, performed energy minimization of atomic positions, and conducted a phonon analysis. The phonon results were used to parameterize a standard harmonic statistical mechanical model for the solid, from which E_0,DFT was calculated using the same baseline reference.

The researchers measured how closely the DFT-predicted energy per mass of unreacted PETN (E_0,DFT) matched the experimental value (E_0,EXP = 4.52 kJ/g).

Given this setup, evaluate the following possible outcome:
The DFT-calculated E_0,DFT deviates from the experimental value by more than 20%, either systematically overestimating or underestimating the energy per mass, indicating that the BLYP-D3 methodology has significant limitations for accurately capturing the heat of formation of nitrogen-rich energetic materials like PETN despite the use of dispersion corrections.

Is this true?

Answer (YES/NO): NO